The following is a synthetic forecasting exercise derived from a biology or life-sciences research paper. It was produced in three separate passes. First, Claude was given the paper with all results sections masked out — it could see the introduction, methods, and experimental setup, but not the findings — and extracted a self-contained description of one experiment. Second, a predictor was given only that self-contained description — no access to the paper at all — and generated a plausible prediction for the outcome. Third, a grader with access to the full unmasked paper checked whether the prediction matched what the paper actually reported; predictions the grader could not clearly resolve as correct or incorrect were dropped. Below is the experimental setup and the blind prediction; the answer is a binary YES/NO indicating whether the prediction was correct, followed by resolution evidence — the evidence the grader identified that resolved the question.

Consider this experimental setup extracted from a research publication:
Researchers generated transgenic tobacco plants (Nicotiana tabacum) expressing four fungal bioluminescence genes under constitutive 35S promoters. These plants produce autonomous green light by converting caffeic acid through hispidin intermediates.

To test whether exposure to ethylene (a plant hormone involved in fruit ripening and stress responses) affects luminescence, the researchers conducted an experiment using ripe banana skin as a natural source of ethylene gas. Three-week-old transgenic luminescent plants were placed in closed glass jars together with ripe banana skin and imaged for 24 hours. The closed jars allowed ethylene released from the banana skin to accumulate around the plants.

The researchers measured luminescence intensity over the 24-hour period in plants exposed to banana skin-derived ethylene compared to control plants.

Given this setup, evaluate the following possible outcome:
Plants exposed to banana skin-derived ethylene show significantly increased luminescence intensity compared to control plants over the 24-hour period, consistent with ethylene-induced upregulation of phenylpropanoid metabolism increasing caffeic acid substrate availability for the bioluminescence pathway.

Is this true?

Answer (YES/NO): YES